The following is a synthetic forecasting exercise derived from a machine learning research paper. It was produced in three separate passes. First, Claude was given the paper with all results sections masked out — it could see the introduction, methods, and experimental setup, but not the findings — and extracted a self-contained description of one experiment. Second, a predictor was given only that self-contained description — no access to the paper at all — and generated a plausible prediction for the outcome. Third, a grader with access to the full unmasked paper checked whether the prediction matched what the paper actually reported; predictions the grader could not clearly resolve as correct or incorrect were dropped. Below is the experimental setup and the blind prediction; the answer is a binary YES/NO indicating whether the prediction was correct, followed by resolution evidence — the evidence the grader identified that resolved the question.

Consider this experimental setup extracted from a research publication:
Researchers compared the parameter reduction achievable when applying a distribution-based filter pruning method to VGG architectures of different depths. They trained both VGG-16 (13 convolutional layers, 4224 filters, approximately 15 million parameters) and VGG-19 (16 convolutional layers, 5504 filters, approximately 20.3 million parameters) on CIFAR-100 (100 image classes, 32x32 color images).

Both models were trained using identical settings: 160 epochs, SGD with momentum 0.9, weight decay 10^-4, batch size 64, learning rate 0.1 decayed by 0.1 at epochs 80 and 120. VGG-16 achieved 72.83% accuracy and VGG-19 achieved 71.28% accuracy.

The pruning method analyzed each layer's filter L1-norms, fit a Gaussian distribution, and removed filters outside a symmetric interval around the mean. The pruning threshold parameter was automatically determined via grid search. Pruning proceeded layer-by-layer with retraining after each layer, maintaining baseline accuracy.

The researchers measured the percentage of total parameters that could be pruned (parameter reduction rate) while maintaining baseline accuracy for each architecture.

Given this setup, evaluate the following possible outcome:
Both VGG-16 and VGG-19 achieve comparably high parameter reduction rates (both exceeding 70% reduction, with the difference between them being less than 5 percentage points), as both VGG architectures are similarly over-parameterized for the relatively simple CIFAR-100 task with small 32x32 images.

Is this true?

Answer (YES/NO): YES